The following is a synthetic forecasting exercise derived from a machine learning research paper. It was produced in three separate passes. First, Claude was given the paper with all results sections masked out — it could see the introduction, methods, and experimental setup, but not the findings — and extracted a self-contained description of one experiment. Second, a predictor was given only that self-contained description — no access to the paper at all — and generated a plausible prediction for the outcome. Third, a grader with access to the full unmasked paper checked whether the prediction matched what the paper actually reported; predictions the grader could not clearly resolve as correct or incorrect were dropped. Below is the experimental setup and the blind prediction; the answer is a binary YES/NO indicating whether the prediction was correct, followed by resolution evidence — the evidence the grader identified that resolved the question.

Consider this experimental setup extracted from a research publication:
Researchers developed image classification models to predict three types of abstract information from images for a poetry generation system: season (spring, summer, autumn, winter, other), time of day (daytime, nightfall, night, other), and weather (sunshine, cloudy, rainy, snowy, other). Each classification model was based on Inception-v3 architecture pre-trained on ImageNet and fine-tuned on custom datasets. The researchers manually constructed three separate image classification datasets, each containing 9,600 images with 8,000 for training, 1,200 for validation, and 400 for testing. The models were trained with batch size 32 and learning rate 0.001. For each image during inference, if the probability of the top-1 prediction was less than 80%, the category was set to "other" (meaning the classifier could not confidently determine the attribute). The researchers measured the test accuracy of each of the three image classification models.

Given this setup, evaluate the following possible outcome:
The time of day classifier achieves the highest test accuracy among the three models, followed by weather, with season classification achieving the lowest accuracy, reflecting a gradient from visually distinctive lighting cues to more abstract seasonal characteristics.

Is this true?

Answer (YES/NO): NO